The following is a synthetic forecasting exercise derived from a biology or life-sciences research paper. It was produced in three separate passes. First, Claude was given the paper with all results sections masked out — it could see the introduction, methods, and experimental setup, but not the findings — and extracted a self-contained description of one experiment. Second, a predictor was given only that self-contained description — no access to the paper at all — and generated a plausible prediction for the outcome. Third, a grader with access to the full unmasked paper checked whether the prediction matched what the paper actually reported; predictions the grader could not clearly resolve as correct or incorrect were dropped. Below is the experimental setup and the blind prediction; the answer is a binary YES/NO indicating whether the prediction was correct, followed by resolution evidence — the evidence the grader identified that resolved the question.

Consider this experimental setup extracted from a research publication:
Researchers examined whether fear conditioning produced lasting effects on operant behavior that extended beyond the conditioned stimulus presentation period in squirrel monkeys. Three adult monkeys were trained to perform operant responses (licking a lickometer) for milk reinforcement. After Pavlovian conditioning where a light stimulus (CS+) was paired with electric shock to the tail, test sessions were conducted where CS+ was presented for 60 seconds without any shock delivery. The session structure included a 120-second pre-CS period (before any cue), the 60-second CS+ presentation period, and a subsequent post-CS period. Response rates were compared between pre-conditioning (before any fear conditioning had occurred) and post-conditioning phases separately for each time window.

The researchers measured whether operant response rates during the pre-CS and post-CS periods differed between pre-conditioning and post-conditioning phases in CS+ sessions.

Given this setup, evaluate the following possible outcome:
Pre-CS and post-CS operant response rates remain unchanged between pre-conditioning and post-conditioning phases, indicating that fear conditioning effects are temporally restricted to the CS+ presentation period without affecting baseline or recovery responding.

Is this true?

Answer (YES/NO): YES